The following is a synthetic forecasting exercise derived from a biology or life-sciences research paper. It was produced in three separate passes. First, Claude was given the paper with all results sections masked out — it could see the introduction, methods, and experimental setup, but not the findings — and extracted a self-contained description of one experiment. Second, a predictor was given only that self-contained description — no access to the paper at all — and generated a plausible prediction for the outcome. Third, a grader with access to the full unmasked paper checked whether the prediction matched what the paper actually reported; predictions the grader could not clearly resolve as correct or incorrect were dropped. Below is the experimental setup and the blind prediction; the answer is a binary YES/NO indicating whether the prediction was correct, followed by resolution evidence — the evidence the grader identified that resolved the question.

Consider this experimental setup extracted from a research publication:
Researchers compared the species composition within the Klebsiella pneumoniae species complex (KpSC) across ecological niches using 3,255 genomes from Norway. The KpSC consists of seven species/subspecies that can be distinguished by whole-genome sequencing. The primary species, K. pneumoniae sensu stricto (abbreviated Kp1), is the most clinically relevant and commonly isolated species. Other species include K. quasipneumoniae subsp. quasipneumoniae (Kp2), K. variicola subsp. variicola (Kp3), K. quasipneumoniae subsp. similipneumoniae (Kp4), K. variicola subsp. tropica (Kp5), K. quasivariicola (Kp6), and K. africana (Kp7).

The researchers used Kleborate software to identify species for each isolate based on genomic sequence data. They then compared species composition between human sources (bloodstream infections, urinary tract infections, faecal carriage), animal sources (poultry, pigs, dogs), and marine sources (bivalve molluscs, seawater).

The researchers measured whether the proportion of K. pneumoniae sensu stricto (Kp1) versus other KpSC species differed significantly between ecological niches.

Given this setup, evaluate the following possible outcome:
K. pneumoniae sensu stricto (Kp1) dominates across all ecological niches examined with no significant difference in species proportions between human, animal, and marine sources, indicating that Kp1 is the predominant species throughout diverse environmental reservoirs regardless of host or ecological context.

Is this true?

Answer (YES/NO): NO